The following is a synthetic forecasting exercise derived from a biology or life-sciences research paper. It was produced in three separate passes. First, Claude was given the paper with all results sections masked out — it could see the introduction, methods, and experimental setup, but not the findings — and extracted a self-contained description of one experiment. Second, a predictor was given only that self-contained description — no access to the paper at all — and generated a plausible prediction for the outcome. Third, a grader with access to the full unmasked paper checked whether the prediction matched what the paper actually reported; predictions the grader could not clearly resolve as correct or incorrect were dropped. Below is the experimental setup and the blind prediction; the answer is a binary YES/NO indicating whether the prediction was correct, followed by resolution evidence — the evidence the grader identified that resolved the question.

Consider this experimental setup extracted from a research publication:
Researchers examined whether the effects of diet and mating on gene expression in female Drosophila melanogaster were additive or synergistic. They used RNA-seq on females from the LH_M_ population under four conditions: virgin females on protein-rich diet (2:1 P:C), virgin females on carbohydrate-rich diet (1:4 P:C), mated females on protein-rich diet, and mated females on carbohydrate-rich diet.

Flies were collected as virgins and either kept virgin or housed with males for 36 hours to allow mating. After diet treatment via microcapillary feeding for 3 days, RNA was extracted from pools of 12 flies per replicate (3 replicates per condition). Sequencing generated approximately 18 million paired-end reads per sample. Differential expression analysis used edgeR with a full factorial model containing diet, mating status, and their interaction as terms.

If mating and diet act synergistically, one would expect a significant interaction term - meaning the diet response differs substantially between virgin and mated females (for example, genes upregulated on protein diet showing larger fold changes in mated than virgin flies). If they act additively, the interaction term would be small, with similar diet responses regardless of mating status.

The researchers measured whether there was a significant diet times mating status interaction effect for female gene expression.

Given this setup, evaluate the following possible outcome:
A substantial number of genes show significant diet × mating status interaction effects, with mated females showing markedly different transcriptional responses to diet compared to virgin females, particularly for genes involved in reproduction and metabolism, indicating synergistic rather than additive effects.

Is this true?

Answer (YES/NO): NO